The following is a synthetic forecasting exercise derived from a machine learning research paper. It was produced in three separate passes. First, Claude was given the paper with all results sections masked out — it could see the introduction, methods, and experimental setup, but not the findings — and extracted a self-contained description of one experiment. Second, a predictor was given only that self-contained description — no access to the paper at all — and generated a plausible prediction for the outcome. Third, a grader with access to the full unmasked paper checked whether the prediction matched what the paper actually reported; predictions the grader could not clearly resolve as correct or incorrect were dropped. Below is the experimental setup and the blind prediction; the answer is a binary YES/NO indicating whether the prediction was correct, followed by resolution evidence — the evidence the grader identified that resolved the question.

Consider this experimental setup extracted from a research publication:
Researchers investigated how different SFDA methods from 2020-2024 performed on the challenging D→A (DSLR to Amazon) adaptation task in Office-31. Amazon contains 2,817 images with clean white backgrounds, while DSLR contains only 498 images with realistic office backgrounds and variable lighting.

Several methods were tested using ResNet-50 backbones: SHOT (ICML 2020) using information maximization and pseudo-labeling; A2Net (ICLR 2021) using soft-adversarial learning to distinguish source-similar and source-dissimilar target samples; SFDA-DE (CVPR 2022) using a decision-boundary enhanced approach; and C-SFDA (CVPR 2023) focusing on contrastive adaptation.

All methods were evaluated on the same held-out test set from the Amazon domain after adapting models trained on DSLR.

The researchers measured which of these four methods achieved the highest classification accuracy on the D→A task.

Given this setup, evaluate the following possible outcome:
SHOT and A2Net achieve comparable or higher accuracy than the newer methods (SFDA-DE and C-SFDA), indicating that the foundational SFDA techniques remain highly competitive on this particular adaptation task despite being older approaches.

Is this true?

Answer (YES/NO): NO